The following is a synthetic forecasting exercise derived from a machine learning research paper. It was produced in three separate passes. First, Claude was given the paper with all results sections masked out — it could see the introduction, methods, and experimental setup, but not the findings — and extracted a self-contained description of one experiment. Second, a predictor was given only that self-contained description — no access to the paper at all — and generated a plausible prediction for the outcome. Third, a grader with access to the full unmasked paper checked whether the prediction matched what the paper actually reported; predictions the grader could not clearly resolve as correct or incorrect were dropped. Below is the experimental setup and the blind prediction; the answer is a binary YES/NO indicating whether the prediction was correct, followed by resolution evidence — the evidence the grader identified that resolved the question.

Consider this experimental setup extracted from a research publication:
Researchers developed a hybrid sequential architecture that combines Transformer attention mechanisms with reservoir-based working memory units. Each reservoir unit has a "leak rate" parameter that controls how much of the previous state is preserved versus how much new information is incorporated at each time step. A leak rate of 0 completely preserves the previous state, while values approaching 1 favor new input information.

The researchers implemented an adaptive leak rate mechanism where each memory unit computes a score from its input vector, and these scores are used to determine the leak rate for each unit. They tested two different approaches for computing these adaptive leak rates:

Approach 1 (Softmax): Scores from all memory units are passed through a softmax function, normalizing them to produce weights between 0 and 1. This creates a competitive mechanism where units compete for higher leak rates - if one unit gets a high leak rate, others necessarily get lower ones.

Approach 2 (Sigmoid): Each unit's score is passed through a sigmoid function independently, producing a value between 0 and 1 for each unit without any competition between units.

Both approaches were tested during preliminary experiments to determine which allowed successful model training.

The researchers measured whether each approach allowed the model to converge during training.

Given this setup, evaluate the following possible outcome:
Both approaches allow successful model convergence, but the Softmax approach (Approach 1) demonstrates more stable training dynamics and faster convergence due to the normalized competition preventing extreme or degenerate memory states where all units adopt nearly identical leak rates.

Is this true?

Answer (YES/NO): NO